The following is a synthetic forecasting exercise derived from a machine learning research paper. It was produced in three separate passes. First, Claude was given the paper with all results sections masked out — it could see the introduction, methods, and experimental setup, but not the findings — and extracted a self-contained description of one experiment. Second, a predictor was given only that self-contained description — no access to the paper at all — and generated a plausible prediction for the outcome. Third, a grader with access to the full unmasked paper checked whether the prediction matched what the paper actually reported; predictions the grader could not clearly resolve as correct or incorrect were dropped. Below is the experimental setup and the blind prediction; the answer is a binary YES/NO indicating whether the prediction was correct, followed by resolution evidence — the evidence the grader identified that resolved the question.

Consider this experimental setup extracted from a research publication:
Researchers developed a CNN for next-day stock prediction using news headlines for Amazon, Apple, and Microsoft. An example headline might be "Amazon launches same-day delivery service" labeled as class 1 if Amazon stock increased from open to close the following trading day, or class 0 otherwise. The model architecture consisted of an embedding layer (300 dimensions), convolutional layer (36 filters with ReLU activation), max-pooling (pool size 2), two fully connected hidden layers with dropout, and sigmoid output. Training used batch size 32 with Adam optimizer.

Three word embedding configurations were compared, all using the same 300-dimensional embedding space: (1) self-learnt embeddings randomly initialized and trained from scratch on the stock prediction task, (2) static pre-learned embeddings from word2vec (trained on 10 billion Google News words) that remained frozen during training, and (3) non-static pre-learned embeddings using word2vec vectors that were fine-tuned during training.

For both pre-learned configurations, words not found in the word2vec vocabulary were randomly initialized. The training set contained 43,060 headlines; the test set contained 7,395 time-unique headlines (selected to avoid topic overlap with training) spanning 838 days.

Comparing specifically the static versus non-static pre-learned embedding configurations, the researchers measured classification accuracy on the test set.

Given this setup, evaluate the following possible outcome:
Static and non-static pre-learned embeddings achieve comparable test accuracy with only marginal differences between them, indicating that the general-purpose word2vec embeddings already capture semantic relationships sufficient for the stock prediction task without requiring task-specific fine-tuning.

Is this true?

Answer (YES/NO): NO